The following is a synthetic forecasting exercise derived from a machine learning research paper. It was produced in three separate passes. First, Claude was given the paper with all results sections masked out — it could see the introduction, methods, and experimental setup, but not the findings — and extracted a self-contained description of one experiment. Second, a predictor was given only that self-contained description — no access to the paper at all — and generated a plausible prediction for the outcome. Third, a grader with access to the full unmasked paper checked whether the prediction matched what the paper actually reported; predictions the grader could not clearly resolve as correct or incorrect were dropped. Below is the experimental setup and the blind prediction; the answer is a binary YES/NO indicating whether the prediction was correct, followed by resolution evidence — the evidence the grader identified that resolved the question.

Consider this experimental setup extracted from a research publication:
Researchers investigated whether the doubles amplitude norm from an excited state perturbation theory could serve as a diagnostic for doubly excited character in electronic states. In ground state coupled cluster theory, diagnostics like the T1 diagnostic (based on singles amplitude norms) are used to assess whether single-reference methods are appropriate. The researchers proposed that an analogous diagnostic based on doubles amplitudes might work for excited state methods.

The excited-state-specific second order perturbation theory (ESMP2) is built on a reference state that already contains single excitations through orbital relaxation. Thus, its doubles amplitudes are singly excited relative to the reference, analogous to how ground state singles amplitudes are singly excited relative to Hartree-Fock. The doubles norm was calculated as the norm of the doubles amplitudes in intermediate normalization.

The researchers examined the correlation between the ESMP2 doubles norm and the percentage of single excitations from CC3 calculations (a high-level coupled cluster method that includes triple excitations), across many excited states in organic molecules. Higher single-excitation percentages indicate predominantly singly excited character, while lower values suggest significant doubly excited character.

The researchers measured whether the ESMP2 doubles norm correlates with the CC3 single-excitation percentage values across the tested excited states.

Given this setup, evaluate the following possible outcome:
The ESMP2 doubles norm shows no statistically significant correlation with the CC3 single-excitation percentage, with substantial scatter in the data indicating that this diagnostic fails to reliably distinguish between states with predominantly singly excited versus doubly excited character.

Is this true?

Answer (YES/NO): NO